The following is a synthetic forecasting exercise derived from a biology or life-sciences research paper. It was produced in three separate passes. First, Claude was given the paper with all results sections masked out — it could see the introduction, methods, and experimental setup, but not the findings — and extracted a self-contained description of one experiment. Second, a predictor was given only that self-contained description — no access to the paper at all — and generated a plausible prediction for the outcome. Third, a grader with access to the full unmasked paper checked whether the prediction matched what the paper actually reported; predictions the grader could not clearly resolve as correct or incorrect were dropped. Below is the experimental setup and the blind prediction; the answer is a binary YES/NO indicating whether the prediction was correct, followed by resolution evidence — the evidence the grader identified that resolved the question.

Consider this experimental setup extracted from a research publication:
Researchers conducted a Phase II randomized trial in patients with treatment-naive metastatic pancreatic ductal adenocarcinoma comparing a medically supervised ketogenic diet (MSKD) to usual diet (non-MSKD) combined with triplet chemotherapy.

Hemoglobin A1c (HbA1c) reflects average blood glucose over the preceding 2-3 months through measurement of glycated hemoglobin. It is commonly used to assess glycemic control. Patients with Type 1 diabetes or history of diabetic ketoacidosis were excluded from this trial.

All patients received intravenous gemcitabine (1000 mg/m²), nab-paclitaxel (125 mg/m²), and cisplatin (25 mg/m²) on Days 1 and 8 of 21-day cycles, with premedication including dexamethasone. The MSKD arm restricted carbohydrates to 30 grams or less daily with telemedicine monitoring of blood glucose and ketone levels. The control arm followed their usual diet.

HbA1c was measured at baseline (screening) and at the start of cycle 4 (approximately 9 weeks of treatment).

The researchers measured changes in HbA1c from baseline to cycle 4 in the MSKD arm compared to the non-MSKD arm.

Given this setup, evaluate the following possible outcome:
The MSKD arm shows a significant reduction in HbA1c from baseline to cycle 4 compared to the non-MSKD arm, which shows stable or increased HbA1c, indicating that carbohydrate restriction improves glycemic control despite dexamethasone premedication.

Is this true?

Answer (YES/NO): NO